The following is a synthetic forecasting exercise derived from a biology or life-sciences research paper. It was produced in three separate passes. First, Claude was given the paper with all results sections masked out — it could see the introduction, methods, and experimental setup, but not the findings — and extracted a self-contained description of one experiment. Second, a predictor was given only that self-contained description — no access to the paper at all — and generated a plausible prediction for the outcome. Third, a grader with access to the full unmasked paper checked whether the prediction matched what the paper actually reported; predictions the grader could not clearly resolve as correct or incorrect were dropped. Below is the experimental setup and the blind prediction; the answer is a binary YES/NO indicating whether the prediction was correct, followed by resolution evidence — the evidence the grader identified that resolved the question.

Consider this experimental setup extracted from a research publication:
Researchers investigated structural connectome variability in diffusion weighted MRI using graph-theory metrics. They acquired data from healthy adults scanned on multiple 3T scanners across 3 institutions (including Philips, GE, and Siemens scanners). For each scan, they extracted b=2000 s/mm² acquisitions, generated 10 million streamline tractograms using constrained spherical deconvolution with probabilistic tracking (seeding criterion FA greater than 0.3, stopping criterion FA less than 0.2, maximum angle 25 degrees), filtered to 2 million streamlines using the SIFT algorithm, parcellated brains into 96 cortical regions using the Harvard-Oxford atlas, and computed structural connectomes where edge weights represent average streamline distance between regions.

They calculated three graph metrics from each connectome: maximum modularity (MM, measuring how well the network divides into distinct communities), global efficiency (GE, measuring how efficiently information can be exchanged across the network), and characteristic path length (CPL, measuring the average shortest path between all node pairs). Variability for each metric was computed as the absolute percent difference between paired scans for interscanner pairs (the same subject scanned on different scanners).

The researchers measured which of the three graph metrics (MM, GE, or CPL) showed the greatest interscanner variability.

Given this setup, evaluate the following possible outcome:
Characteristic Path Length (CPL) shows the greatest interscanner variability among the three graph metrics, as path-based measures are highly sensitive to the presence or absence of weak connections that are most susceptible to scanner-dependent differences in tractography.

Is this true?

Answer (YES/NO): NO